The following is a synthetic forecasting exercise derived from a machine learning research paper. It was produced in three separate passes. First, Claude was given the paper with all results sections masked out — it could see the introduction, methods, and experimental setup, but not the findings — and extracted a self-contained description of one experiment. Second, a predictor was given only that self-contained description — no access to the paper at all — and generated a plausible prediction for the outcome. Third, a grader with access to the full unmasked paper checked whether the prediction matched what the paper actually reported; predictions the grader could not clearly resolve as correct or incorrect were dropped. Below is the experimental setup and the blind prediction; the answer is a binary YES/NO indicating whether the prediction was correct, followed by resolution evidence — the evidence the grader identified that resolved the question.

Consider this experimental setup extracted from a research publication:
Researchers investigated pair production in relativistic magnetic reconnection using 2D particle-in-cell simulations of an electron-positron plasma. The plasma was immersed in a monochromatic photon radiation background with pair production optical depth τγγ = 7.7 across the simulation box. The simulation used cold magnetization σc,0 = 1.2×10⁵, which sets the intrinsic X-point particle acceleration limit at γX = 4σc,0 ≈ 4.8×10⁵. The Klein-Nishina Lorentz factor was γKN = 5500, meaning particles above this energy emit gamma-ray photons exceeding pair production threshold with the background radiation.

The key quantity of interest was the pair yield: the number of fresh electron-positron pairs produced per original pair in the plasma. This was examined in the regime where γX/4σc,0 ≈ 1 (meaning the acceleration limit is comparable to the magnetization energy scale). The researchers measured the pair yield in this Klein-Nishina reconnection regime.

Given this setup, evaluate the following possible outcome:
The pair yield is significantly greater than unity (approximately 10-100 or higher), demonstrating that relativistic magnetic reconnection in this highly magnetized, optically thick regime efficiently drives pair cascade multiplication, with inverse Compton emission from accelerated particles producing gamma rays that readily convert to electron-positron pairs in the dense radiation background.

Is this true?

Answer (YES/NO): NO